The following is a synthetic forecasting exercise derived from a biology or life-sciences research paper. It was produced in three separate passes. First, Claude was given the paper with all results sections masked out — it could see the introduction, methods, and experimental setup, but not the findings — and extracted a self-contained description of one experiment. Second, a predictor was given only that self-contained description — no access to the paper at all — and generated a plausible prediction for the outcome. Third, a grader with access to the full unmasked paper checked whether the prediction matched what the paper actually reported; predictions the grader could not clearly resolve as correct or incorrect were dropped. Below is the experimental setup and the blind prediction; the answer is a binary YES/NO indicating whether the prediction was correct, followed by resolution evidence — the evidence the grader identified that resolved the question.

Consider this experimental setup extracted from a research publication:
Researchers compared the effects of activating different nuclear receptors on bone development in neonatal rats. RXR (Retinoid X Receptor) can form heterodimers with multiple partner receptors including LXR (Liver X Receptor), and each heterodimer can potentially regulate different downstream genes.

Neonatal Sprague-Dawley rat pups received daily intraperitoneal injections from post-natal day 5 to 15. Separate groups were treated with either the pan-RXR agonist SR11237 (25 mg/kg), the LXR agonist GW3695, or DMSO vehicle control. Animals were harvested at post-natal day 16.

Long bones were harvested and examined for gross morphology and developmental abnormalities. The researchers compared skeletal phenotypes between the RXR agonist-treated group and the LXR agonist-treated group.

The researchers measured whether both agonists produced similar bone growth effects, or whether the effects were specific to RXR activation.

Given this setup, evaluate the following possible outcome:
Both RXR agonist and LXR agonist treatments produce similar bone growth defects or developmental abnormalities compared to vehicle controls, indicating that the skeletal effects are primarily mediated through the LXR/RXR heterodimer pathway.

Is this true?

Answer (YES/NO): NO